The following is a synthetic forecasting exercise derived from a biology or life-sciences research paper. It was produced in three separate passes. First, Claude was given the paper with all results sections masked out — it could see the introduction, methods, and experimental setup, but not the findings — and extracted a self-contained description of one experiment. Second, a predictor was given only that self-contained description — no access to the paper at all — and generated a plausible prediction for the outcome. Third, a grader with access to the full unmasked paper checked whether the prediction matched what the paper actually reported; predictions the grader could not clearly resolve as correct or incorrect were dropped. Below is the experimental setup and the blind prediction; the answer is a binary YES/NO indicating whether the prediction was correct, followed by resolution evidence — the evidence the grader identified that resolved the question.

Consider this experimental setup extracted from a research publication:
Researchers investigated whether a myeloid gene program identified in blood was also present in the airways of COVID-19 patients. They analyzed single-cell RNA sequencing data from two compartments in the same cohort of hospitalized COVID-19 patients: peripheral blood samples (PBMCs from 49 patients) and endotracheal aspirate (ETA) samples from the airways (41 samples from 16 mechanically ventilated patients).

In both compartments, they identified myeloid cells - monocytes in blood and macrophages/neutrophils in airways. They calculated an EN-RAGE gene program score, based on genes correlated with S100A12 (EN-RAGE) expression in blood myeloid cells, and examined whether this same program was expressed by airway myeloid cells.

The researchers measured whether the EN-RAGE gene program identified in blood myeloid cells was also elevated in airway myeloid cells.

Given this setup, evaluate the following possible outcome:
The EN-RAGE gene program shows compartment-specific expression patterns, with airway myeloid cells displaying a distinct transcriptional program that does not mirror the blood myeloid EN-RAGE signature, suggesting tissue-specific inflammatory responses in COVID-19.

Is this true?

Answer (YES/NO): NO